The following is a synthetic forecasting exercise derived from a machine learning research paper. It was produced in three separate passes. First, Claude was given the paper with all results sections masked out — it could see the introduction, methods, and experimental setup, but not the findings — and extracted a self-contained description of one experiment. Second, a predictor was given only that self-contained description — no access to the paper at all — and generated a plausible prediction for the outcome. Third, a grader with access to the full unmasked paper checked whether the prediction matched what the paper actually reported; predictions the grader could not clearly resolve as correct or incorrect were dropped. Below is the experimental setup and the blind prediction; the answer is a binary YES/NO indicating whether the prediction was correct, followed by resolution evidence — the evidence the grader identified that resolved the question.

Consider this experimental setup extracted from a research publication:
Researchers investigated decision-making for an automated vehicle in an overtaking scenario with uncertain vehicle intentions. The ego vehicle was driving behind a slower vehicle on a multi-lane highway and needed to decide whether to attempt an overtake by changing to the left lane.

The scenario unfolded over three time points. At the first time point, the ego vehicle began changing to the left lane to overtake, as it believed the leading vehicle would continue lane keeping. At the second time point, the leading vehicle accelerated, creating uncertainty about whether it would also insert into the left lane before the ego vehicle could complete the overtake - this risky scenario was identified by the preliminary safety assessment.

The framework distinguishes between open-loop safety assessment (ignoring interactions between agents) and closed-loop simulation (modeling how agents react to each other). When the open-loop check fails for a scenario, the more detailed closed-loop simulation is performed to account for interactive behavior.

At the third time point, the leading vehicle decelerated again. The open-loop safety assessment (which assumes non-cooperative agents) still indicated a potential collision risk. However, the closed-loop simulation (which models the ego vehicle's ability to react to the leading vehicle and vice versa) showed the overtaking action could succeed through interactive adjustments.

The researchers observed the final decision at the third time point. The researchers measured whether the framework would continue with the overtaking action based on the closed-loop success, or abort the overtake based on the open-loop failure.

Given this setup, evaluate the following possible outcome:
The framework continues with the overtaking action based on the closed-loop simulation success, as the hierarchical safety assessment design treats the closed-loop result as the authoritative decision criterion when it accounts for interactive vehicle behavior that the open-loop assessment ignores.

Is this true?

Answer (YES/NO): YES